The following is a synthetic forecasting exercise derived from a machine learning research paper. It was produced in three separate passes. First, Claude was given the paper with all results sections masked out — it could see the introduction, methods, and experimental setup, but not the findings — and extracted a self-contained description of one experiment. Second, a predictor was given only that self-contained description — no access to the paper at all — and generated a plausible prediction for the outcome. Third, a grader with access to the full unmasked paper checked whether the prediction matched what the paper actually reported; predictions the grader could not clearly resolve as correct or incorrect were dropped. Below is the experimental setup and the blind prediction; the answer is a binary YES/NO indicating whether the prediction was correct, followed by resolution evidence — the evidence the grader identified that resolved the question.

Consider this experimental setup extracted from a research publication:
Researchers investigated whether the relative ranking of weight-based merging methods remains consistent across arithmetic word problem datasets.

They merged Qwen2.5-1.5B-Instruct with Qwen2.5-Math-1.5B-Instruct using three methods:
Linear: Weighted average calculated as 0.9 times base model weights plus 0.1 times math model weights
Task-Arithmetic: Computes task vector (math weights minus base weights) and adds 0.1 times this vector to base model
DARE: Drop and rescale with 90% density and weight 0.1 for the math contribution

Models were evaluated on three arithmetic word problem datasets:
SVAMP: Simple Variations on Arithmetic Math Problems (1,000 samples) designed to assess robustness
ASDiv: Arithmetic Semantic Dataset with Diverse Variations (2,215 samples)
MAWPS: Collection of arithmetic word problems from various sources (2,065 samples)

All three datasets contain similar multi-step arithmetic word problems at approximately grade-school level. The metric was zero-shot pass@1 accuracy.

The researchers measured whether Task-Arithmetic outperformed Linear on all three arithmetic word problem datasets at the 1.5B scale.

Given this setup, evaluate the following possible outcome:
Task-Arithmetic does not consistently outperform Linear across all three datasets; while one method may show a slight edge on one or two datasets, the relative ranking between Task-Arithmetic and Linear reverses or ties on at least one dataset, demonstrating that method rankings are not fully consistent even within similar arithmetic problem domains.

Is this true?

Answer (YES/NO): NO